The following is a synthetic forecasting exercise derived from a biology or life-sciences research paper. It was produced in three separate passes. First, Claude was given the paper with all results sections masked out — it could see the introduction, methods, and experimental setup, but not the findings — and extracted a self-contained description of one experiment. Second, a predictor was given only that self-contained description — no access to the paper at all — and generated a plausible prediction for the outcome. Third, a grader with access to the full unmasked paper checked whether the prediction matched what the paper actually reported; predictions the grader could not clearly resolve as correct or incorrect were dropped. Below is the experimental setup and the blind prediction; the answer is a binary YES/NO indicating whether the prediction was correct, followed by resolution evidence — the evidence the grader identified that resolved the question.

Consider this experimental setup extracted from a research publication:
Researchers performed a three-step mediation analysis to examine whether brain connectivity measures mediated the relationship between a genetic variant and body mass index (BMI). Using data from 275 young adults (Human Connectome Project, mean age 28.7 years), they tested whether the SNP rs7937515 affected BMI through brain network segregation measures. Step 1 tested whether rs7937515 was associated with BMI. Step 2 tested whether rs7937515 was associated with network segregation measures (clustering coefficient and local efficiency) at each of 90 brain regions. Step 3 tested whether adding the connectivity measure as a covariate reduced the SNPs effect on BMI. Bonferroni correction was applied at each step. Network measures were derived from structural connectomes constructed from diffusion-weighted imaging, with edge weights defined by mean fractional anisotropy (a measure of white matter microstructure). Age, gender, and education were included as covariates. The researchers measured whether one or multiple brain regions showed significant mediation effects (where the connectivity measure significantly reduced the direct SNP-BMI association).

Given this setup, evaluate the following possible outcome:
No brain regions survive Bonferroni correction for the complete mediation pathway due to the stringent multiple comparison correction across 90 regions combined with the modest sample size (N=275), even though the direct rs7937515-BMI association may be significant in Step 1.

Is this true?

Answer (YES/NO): NO